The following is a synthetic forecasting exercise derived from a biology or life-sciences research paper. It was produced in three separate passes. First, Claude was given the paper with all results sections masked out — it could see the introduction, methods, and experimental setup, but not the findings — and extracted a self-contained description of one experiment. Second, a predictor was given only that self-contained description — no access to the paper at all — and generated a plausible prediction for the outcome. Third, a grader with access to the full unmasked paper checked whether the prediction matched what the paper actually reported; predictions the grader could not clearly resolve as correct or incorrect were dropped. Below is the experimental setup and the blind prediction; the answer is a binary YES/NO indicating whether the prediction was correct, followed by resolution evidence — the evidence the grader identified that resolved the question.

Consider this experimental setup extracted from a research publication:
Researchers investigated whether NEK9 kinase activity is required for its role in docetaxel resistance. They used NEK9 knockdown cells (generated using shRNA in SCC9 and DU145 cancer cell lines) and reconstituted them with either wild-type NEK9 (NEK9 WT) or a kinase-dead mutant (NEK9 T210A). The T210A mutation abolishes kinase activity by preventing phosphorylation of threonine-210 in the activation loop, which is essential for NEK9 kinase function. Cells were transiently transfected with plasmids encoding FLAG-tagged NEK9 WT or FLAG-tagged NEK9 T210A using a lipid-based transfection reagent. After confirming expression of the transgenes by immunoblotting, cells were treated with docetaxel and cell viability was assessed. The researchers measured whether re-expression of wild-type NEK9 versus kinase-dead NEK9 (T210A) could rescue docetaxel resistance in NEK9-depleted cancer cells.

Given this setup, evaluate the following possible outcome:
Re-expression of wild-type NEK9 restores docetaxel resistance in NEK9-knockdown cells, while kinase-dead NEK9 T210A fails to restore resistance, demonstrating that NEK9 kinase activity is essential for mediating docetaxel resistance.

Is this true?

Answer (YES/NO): YES